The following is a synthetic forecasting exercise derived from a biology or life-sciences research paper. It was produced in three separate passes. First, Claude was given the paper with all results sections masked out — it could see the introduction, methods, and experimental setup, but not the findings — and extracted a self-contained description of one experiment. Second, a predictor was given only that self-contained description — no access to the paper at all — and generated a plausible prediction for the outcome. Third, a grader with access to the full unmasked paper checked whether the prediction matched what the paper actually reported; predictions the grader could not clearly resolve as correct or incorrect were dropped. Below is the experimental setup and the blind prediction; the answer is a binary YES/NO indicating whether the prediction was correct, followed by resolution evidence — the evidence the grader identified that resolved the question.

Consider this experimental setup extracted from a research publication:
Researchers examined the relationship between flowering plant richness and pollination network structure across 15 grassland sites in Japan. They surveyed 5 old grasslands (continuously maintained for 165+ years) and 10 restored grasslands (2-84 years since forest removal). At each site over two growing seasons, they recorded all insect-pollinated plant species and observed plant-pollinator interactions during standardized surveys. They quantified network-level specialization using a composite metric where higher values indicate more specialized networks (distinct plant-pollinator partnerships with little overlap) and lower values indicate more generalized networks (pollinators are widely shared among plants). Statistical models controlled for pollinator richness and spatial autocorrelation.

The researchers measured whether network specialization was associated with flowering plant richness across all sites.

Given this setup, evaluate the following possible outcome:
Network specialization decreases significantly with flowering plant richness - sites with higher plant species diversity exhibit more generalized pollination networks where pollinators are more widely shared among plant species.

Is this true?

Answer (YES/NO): NO